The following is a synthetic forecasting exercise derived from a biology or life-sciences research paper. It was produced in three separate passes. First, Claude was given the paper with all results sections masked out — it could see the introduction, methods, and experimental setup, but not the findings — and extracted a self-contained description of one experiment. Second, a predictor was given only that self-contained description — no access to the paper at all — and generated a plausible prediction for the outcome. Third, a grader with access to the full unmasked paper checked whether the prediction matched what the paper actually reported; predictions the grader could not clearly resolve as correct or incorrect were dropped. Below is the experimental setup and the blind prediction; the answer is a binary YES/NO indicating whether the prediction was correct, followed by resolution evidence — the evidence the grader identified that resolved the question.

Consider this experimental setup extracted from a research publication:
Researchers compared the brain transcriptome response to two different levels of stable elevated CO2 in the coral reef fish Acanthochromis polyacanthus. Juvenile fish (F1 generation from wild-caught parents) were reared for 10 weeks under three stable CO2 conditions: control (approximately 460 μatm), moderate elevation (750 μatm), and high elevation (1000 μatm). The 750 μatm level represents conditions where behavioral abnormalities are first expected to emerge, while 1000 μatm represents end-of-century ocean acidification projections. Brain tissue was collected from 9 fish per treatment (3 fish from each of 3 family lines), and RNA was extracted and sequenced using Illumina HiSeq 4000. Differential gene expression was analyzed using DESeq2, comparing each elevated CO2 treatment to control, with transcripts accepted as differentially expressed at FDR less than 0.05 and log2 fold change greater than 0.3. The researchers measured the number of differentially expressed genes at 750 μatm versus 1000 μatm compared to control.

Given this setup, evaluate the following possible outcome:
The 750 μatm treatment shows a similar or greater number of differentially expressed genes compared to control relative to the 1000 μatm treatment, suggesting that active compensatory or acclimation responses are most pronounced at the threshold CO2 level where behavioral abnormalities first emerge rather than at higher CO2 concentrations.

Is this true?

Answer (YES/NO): NO